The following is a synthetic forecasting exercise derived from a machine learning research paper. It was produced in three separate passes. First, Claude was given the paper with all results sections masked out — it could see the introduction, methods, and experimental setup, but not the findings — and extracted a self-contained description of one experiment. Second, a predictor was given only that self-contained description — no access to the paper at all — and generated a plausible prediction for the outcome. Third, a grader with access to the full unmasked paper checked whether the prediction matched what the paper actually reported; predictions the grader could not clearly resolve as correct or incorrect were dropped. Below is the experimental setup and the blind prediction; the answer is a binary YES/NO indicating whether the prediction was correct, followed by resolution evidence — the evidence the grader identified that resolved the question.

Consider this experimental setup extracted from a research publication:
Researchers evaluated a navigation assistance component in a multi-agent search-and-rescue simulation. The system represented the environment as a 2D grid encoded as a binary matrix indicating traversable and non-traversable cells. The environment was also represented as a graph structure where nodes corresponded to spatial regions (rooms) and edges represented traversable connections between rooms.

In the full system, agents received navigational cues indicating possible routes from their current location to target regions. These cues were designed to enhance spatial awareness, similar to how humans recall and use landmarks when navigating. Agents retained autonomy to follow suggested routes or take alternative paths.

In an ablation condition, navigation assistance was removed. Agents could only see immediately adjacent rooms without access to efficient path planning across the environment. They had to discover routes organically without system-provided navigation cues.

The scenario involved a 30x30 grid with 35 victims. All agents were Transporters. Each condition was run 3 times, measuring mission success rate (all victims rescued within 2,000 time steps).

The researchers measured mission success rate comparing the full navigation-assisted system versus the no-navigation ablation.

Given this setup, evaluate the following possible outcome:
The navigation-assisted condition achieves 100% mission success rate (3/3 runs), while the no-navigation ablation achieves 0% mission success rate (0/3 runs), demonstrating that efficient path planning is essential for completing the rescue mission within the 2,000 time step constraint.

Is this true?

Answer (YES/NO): YES